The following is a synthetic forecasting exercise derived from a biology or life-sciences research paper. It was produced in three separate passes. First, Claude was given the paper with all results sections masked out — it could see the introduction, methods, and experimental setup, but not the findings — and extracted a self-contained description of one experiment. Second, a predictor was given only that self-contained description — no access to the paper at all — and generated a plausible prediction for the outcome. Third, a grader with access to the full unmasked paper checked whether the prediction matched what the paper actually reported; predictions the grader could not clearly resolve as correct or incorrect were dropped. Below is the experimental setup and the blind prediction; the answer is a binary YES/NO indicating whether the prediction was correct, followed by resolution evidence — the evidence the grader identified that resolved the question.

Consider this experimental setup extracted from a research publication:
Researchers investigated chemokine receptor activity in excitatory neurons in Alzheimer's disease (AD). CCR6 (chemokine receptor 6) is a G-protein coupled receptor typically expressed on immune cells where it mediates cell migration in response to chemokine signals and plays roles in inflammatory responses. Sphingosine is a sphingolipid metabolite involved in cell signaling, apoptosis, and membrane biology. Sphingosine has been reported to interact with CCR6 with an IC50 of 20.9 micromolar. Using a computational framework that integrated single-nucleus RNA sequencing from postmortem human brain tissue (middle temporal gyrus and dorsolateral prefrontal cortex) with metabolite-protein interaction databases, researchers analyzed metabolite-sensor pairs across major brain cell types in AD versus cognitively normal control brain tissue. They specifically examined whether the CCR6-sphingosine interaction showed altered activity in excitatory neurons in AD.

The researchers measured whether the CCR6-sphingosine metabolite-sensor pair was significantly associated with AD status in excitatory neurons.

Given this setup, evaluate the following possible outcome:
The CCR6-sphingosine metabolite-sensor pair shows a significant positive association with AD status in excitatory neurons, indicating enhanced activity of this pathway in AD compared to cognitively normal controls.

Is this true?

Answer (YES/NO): YES